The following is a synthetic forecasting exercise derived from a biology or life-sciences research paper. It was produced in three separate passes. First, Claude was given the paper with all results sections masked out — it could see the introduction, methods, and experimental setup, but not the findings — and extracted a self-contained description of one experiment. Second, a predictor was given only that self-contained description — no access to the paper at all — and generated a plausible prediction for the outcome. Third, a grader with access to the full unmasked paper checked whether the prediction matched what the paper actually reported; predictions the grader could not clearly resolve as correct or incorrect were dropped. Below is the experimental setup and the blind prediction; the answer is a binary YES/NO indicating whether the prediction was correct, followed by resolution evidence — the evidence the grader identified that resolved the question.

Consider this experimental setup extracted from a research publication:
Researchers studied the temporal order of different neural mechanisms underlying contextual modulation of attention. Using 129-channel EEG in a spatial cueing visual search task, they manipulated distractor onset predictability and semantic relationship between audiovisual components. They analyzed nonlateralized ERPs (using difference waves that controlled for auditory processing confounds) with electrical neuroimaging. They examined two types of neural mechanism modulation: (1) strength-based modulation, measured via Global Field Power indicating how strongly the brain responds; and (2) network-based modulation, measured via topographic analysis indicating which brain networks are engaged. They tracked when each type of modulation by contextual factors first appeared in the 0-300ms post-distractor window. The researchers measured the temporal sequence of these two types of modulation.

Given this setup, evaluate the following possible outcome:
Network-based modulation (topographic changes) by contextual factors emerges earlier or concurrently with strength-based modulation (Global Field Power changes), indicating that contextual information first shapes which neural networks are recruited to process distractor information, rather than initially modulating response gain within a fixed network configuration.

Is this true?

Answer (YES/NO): YES